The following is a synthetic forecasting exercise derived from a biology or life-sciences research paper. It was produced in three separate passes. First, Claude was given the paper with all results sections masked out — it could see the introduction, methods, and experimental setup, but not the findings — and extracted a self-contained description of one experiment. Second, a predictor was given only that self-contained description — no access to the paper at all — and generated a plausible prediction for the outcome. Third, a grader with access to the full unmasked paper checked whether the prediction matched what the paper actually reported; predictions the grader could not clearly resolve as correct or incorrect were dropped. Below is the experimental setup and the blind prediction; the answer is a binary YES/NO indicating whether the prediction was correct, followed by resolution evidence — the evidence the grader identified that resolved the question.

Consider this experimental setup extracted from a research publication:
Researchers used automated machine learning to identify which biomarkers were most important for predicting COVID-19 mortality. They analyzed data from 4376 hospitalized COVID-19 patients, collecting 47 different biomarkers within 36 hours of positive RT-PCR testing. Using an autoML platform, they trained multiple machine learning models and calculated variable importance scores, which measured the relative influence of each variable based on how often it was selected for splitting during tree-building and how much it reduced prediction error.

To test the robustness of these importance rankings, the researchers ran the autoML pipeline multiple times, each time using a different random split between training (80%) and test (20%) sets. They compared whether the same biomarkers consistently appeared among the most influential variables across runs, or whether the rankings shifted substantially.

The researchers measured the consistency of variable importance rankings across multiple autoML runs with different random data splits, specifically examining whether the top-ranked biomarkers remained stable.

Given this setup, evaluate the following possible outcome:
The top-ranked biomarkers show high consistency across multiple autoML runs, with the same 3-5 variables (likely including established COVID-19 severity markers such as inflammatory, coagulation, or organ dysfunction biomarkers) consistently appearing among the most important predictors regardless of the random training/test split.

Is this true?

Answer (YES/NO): YES